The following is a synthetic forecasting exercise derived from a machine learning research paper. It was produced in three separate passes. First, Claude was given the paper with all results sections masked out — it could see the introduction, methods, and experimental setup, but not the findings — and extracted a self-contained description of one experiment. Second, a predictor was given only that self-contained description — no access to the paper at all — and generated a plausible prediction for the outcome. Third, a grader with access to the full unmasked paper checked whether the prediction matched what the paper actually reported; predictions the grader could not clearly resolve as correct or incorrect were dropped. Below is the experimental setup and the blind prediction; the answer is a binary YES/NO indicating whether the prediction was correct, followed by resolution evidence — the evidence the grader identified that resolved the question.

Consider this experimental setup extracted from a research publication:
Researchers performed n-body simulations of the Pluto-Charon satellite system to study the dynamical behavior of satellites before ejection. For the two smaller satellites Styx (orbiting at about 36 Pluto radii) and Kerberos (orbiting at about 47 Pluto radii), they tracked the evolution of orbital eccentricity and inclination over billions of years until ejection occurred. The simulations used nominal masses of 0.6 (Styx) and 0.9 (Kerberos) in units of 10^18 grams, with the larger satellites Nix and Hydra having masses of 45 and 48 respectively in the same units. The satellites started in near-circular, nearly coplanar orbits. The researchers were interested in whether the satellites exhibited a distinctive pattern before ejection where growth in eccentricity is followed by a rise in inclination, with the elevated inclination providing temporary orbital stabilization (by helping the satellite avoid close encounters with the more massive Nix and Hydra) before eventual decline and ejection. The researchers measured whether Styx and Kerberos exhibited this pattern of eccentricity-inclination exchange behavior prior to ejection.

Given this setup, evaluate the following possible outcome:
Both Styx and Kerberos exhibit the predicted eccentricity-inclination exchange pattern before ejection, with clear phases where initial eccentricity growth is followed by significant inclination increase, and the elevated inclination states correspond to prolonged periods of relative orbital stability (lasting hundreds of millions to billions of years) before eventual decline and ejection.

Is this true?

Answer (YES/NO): NO